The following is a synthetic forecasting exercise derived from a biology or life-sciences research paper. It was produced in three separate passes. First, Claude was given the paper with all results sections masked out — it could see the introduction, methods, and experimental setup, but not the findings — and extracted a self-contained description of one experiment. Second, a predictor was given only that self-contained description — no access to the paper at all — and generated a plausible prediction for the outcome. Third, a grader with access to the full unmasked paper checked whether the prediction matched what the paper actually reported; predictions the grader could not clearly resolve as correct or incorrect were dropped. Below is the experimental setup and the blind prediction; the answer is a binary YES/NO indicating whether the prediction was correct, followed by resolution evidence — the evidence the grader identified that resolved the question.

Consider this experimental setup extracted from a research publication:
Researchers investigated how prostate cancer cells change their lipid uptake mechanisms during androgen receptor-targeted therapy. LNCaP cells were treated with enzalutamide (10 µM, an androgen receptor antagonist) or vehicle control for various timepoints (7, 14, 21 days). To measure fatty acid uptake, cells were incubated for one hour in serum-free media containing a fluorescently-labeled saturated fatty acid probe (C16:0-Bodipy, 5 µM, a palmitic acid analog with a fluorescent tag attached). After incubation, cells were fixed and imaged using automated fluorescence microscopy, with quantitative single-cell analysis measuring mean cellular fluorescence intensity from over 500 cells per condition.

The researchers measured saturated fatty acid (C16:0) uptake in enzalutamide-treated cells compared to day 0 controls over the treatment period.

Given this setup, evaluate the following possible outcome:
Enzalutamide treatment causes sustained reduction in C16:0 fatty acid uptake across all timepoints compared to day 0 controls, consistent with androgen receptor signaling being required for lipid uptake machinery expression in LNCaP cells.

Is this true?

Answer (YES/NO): YES